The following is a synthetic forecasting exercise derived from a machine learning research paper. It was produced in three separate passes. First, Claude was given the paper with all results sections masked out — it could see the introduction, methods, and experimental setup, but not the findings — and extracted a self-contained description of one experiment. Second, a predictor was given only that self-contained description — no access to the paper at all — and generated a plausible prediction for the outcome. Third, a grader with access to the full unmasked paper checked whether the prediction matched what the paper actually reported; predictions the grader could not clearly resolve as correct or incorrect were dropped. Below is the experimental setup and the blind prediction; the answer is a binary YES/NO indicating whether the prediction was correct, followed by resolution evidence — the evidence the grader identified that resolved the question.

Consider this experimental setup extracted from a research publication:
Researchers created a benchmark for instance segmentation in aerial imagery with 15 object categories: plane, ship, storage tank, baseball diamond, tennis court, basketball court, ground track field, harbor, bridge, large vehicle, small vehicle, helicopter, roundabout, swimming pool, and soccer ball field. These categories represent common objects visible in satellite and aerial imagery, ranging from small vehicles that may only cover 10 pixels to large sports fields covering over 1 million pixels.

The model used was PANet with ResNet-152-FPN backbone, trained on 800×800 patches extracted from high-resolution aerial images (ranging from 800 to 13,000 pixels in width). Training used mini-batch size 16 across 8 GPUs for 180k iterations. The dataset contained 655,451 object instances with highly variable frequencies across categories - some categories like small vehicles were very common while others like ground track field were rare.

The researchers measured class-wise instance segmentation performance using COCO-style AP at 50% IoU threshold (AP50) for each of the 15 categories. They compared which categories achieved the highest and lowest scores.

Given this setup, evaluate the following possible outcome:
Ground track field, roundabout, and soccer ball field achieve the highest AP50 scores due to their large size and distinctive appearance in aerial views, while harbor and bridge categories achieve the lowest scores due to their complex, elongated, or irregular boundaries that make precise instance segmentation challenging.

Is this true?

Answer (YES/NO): NO